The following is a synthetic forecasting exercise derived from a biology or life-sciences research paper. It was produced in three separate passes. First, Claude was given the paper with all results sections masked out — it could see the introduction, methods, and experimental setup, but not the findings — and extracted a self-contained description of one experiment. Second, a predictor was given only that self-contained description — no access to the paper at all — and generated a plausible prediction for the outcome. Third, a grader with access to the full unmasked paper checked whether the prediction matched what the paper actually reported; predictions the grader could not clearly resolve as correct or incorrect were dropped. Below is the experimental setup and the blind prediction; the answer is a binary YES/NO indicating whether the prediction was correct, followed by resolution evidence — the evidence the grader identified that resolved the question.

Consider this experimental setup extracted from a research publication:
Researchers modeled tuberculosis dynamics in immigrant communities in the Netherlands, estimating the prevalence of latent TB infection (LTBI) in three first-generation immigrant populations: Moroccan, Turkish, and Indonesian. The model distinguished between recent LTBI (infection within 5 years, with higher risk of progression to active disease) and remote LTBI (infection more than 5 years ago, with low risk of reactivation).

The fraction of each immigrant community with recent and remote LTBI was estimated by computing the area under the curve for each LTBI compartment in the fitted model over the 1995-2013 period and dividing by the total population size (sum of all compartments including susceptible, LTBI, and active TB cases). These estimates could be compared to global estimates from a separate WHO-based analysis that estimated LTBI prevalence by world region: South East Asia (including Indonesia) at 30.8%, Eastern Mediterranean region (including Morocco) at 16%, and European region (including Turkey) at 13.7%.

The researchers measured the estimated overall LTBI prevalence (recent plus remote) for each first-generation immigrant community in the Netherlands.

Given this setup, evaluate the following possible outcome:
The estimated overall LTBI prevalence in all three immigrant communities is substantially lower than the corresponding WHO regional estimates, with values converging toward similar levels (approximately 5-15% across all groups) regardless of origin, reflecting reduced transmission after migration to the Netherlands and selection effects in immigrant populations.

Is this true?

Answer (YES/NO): NO